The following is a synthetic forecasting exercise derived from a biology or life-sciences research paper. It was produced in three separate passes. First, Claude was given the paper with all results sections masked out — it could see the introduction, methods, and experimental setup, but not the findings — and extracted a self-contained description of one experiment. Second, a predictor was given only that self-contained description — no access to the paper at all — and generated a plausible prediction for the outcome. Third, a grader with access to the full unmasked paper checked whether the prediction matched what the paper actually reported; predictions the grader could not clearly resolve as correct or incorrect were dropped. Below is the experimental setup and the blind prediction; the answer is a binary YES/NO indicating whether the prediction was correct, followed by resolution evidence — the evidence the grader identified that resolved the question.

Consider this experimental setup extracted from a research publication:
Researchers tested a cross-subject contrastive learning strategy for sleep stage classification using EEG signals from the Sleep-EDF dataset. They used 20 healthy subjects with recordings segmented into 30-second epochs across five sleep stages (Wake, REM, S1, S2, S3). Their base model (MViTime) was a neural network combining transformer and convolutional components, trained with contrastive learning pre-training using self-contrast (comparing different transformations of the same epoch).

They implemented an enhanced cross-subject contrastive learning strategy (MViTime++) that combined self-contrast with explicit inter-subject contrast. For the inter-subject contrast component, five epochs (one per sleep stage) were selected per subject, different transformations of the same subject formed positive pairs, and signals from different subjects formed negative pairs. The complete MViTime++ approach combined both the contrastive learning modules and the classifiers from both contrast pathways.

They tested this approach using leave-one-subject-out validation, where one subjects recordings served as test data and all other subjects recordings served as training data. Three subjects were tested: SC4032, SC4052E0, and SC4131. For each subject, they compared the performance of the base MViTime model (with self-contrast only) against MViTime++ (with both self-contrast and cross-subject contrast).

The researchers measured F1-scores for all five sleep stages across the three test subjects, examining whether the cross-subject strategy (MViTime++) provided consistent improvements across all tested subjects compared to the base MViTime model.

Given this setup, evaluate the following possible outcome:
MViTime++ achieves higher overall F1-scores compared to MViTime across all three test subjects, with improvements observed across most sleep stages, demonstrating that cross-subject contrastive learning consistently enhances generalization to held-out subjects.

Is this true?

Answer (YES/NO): NO